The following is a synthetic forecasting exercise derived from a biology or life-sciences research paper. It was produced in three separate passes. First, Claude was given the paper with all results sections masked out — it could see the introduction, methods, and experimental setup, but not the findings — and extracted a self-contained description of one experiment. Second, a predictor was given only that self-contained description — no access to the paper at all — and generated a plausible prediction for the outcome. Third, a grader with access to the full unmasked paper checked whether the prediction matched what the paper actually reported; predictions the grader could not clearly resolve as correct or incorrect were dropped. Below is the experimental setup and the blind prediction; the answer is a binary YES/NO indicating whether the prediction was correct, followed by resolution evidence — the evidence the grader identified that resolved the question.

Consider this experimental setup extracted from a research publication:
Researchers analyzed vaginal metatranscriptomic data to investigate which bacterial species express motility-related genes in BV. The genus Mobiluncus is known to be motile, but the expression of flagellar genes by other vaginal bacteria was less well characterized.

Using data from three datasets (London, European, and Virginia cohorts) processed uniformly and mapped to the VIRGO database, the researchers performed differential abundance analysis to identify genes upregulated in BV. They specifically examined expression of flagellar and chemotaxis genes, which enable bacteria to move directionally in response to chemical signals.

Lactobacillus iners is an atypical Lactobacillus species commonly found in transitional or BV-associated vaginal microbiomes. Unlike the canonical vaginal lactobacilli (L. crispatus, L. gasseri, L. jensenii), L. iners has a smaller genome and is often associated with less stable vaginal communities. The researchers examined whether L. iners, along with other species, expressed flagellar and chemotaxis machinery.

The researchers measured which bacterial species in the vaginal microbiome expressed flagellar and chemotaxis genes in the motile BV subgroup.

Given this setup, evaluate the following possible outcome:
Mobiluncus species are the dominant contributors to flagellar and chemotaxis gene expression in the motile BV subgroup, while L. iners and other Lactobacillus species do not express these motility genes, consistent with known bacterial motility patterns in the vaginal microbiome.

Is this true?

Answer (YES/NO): NO